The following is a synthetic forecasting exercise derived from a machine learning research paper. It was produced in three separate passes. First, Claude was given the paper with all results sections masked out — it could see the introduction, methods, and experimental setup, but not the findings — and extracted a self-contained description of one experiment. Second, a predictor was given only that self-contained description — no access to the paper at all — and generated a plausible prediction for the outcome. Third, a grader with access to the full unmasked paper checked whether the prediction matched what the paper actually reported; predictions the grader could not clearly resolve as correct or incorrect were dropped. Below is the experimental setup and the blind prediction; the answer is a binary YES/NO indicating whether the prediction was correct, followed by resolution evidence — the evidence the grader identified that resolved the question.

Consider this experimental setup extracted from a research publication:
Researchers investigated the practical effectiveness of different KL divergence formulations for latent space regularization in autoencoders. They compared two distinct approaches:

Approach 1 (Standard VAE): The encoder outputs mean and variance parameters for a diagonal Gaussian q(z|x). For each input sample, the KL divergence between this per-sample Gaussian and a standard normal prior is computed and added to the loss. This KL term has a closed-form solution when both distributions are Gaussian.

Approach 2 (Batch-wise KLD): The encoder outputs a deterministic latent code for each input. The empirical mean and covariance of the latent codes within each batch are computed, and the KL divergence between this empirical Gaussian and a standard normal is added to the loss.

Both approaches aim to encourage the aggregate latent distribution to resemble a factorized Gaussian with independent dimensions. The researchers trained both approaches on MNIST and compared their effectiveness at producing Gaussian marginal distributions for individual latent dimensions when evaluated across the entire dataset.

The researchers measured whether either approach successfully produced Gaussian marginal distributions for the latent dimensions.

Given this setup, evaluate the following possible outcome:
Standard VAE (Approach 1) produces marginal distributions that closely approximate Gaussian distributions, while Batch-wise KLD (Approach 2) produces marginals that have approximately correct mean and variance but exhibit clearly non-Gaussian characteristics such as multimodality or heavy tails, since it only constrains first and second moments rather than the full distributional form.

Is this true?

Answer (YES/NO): NO